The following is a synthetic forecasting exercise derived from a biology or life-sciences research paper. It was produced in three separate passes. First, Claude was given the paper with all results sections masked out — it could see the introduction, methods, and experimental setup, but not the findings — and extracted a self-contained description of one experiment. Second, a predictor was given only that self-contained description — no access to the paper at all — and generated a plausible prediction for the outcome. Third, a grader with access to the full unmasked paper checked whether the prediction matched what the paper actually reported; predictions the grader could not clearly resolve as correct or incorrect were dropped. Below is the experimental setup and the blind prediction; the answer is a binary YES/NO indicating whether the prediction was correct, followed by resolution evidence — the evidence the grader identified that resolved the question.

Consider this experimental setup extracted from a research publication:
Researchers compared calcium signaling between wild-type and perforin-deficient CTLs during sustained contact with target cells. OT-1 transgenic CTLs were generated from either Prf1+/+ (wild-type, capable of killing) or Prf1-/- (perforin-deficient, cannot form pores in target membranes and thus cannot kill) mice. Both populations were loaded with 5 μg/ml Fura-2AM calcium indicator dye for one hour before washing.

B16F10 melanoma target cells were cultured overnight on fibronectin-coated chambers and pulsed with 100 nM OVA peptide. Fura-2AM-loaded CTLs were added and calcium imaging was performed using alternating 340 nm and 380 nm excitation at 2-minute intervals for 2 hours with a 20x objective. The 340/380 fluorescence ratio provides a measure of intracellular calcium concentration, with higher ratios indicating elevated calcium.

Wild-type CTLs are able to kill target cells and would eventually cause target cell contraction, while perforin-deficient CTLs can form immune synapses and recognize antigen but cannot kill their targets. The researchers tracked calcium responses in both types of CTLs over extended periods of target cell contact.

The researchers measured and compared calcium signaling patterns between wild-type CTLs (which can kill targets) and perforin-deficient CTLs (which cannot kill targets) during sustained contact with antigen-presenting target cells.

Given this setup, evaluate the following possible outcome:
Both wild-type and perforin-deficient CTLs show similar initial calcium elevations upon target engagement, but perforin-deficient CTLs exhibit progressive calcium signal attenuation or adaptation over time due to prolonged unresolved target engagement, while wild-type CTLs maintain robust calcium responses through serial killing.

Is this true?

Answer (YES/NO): NO